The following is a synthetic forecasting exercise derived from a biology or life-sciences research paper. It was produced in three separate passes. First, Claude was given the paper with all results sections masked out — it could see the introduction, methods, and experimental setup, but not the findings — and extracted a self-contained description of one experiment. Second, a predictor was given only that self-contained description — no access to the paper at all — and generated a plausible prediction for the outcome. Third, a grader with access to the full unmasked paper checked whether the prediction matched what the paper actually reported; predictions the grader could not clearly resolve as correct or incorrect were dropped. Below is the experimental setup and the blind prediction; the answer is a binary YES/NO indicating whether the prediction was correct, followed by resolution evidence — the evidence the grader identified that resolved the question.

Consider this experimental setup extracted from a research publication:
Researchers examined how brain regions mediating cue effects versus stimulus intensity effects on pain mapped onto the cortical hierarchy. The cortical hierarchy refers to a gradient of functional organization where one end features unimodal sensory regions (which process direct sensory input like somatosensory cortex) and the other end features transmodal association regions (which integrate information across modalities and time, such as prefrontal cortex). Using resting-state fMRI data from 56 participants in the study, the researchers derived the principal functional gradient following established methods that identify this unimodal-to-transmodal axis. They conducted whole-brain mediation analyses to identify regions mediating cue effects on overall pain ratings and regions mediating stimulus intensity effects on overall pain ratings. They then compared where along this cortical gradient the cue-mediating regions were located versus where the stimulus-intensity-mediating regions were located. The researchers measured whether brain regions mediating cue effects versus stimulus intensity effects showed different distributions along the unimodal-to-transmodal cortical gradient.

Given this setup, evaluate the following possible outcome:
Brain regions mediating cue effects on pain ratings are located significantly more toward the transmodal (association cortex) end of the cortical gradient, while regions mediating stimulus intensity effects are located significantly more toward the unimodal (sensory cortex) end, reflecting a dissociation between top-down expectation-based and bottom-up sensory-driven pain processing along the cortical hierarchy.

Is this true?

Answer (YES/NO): YES